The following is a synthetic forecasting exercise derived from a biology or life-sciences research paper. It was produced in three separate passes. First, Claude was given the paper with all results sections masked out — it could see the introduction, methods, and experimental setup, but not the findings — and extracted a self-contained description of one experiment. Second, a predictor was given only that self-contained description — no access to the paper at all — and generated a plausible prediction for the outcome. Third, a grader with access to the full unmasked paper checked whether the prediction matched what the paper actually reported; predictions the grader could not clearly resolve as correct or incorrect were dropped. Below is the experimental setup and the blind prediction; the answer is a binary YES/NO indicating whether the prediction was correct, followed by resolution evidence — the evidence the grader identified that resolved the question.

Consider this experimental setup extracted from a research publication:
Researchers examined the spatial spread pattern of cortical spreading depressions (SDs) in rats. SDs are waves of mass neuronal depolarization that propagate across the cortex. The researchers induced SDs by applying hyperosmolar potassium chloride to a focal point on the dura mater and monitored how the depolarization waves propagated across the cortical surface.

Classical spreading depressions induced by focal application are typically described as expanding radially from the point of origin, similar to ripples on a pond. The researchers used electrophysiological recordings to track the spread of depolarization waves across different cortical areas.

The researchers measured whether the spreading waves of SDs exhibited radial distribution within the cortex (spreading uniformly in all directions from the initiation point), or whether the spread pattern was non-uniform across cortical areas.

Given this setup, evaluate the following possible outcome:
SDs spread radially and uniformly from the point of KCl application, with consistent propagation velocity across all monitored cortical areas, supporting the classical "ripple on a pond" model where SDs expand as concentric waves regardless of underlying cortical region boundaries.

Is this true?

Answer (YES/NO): NO